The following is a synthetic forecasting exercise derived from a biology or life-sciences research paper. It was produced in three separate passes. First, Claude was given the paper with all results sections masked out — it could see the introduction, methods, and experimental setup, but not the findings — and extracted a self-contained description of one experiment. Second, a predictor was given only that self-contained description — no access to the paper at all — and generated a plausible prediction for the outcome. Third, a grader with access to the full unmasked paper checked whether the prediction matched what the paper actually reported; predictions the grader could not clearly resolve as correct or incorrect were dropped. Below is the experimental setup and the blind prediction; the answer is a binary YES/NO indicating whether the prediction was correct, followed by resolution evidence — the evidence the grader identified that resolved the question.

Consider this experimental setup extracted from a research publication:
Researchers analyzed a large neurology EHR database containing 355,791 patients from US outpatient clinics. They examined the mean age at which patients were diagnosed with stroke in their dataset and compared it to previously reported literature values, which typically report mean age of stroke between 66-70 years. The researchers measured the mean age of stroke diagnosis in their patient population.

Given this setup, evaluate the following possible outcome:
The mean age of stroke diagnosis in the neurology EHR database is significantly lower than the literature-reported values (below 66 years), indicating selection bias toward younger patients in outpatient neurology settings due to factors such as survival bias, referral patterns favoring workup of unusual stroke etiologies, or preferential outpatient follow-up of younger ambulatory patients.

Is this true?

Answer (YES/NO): NO